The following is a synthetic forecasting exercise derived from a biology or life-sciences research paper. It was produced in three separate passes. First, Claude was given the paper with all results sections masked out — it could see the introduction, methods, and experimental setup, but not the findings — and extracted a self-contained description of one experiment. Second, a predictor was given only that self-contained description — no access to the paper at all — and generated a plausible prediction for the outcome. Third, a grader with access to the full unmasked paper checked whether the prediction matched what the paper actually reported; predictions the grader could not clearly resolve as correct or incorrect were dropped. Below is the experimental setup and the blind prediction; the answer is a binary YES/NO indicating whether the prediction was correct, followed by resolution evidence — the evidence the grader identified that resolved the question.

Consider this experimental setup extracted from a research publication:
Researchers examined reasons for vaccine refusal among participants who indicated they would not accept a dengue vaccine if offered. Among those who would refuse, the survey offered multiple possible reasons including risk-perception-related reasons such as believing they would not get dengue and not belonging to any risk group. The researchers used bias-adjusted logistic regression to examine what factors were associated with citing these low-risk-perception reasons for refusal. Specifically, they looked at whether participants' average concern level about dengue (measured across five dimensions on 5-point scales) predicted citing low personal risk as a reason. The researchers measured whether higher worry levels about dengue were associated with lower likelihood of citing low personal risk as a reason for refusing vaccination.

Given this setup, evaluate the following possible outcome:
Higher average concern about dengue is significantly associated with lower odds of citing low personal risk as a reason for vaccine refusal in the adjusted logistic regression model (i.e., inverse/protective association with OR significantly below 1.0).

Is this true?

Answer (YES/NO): YES